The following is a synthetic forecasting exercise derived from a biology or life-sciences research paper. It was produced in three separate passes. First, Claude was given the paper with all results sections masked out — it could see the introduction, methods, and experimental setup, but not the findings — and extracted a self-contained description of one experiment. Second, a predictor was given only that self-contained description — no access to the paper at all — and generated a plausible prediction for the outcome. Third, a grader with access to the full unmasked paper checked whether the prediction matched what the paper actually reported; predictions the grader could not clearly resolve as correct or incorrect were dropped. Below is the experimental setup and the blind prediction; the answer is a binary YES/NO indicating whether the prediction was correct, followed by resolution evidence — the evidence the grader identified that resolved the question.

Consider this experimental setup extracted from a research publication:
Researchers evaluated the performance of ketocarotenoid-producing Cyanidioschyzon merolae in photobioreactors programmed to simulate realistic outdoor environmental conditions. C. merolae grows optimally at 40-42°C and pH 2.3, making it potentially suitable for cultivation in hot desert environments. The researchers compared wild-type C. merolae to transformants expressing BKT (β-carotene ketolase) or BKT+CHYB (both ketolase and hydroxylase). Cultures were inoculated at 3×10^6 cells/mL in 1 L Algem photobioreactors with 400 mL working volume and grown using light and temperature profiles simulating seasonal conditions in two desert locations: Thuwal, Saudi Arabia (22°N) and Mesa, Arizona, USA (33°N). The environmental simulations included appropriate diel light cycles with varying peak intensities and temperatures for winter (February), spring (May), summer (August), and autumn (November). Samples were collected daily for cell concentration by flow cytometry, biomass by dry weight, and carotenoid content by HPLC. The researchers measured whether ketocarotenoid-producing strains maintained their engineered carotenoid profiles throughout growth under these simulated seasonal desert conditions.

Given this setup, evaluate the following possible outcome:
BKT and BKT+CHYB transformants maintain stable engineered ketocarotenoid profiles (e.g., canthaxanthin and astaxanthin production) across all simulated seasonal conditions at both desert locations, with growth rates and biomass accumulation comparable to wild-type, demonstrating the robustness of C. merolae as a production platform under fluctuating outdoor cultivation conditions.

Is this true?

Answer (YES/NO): NO